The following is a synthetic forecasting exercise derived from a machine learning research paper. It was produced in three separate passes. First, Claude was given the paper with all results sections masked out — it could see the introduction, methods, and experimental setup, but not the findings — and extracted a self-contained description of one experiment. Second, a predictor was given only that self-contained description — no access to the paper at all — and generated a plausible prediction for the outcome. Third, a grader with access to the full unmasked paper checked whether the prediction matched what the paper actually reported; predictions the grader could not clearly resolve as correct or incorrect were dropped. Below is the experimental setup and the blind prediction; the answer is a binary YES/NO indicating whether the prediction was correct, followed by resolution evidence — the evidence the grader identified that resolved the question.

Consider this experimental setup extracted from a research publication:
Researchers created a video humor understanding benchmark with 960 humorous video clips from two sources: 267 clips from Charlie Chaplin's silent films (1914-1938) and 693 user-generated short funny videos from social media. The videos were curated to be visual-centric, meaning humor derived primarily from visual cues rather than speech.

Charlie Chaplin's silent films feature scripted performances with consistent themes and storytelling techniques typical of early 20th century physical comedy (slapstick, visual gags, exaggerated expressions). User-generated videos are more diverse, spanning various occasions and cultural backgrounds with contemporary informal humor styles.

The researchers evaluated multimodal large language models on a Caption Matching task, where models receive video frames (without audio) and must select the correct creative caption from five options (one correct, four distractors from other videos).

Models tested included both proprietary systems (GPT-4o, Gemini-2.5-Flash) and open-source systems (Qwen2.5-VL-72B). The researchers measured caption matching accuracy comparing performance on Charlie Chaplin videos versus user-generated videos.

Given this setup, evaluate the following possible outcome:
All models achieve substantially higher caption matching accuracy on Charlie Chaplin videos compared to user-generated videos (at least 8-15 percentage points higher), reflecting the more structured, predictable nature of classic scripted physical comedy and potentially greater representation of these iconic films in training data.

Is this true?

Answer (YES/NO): NO